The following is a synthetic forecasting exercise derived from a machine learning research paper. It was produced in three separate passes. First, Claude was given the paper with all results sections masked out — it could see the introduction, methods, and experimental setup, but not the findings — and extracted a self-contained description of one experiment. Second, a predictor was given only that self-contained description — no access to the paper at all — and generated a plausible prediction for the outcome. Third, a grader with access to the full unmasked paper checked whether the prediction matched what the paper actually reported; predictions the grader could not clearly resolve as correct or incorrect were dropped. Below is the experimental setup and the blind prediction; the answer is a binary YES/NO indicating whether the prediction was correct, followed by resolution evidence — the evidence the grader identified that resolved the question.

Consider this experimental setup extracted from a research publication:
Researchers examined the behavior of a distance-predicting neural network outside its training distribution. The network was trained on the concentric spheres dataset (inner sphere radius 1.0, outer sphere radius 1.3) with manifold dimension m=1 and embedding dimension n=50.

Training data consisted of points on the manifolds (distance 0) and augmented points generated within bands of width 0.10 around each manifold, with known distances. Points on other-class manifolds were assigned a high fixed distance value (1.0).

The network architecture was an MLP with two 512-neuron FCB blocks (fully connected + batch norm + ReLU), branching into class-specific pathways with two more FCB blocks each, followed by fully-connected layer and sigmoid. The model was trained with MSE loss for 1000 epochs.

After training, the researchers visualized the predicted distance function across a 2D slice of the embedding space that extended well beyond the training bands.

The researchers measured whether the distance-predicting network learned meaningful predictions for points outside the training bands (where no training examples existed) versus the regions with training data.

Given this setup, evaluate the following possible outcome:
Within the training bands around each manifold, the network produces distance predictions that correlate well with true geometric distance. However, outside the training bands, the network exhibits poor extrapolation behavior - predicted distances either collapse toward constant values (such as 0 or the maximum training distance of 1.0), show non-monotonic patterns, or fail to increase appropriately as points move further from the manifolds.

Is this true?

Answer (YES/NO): NO